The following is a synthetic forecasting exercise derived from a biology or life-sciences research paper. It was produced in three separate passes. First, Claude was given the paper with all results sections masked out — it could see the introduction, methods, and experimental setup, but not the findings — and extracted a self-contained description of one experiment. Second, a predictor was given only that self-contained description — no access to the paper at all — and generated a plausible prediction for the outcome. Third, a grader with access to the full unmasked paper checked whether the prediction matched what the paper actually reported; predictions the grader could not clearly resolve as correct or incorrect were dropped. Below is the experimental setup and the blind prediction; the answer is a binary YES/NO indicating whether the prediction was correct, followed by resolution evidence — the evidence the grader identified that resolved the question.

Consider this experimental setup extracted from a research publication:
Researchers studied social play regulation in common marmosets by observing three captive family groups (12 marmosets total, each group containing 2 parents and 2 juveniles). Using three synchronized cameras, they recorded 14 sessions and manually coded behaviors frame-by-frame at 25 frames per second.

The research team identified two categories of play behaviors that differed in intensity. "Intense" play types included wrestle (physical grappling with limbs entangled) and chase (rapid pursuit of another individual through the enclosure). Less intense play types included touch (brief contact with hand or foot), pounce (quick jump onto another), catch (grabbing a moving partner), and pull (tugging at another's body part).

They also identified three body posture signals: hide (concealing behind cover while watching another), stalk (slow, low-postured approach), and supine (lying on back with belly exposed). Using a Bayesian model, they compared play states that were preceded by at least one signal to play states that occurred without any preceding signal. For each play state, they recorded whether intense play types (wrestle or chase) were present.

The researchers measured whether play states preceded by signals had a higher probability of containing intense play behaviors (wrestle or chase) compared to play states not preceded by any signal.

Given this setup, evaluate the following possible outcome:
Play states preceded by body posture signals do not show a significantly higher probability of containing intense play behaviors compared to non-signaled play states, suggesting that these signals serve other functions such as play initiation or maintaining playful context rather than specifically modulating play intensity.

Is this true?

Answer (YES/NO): NO